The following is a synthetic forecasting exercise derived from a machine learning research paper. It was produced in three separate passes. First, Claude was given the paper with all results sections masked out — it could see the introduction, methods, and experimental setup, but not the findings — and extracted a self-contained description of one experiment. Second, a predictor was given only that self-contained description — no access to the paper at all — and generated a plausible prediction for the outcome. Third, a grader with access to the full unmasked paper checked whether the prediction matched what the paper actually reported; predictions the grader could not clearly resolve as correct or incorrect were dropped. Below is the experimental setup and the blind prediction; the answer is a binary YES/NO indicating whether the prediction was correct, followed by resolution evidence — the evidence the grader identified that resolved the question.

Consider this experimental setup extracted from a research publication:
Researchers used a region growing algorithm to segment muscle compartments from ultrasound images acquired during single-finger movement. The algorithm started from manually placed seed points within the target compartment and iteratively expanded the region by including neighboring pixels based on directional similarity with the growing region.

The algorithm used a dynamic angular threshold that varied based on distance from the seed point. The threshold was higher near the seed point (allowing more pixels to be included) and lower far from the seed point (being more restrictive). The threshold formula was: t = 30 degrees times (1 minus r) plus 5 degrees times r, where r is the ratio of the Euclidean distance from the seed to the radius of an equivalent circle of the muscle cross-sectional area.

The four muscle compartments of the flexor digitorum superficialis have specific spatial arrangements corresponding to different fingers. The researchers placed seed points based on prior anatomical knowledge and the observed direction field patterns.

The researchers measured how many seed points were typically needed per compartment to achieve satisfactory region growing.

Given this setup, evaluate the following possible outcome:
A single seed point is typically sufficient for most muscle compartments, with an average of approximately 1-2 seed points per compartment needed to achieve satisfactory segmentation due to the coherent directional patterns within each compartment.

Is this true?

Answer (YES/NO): YES